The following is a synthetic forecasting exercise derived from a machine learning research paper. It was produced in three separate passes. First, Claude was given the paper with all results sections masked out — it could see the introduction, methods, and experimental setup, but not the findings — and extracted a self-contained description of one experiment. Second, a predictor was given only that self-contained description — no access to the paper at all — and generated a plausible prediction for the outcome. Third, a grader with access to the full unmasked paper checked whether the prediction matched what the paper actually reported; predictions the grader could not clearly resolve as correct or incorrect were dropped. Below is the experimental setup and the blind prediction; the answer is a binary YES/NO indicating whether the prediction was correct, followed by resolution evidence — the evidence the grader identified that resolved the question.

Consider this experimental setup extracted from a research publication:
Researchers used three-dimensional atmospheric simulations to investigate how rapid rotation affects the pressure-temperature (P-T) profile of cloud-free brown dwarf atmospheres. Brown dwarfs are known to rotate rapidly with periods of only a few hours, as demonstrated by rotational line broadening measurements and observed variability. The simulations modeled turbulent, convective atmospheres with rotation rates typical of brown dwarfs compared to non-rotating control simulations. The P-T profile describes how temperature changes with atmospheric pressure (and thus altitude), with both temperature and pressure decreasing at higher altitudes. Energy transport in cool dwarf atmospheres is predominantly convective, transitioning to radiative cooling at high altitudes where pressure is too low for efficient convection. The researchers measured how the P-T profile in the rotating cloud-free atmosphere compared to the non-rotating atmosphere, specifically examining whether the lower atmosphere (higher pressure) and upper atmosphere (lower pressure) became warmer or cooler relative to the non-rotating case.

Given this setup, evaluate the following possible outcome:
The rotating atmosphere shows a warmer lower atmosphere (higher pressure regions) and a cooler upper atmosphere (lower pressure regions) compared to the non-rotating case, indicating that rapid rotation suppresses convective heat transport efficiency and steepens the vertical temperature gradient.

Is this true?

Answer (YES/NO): NO